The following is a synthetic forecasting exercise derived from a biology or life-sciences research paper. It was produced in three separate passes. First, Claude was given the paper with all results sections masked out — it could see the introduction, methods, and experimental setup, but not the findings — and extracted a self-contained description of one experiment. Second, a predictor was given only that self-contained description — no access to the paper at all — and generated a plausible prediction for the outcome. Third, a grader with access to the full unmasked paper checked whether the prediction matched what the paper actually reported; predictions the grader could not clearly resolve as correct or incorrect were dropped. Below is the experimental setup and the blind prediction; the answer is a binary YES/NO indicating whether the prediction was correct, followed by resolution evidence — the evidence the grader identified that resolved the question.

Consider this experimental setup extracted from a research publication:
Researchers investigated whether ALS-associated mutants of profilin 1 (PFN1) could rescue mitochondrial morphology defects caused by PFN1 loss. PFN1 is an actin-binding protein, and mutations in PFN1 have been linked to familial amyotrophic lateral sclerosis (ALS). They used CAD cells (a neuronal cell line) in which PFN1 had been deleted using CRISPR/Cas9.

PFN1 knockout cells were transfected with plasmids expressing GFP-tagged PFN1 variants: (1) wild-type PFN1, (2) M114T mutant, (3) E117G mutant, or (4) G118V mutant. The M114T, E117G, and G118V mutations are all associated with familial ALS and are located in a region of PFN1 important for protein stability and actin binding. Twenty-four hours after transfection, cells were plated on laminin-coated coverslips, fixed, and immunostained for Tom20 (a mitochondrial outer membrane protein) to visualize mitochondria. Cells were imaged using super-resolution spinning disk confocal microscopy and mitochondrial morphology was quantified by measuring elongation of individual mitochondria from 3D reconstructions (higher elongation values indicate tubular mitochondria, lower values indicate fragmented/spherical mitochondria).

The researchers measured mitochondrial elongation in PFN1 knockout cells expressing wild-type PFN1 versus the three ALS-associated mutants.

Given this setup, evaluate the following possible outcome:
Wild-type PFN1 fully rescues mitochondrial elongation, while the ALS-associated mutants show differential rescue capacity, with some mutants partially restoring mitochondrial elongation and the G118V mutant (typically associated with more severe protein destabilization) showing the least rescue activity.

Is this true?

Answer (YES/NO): NO